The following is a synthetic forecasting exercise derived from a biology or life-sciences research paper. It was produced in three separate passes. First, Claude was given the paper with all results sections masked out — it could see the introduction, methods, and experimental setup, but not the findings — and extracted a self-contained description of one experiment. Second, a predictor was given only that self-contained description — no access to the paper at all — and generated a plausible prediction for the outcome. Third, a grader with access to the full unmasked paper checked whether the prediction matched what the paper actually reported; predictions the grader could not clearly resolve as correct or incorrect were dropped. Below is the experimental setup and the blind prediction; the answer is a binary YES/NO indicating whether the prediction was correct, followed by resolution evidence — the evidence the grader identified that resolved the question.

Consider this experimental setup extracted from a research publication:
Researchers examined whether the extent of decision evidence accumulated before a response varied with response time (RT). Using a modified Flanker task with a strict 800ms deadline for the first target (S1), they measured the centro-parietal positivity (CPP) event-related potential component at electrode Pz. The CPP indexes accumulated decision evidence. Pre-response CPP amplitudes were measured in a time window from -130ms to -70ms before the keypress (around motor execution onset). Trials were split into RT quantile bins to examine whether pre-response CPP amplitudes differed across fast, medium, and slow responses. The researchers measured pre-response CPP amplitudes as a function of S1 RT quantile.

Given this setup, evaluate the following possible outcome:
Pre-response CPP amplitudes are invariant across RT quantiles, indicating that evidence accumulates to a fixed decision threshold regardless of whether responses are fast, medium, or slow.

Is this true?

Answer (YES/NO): NO